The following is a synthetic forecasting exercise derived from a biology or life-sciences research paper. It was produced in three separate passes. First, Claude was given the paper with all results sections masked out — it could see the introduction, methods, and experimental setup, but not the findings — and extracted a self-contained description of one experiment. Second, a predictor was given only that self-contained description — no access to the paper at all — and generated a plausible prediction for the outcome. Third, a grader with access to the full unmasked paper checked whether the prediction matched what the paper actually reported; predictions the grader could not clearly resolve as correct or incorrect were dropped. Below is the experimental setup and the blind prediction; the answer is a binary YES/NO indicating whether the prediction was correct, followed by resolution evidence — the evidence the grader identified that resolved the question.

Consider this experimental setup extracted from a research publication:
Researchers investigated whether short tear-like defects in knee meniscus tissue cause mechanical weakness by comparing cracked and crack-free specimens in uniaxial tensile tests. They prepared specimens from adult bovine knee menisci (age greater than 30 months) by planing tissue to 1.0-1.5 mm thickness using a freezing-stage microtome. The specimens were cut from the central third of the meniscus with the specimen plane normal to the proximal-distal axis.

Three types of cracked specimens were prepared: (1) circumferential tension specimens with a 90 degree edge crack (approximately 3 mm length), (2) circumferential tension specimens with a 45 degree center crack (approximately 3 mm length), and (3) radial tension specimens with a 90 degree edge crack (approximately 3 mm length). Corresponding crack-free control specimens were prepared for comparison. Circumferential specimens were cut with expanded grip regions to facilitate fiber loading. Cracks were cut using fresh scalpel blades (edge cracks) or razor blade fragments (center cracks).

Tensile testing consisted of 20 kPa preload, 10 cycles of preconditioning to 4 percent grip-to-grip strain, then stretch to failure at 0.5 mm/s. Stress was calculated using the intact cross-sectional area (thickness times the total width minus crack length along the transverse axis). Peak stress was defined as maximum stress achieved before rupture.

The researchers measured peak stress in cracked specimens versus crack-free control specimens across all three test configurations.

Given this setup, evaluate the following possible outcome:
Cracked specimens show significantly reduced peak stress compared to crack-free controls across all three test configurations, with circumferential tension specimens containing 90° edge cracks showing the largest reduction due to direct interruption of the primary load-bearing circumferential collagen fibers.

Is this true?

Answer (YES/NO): NO